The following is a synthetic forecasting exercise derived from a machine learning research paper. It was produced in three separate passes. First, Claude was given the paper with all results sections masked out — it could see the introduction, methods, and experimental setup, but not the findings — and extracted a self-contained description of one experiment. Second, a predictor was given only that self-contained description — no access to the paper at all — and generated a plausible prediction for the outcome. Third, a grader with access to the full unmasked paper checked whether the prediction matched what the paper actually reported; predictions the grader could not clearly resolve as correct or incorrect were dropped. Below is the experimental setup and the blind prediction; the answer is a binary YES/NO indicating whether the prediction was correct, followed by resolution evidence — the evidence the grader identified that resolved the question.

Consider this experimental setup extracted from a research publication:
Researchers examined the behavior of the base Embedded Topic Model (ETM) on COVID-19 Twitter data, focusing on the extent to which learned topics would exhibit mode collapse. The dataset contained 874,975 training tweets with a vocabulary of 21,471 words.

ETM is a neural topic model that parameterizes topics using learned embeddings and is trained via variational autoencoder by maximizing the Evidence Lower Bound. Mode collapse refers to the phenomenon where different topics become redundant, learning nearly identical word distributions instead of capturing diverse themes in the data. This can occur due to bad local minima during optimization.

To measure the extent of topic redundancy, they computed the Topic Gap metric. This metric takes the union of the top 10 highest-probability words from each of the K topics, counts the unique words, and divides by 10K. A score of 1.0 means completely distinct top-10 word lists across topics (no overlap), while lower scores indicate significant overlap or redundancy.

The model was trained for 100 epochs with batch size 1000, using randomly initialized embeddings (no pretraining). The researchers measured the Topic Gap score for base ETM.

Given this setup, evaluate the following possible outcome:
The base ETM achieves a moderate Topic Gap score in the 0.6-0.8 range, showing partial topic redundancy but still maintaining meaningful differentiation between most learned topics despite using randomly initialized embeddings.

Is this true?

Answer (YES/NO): NO